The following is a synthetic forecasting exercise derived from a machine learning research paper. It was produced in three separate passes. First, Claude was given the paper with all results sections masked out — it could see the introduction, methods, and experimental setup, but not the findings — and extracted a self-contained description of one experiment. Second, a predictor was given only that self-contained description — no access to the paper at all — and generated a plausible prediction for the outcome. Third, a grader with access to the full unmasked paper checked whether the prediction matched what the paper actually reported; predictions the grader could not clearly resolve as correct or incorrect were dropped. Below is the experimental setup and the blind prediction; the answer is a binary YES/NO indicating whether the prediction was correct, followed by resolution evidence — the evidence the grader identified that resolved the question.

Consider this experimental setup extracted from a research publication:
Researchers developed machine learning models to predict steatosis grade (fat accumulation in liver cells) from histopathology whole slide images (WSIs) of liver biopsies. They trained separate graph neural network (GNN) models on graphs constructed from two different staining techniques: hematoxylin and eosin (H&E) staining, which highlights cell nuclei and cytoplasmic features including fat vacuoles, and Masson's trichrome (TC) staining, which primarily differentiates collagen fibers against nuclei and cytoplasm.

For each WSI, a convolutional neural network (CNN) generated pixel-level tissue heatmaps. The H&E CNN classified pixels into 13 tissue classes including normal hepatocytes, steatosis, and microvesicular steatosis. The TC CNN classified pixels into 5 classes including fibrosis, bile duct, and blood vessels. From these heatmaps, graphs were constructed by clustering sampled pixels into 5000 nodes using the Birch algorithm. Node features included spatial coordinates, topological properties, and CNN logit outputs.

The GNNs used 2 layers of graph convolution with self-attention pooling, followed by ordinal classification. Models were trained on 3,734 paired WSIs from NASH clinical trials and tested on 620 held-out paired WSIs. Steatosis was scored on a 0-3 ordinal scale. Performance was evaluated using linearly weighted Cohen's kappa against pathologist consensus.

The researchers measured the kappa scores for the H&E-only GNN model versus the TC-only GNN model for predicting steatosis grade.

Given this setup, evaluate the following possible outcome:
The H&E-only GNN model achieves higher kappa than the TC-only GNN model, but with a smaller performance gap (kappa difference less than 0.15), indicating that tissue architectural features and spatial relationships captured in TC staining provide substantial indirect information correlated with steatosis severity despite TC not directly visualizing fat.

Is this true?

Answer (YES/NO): NO